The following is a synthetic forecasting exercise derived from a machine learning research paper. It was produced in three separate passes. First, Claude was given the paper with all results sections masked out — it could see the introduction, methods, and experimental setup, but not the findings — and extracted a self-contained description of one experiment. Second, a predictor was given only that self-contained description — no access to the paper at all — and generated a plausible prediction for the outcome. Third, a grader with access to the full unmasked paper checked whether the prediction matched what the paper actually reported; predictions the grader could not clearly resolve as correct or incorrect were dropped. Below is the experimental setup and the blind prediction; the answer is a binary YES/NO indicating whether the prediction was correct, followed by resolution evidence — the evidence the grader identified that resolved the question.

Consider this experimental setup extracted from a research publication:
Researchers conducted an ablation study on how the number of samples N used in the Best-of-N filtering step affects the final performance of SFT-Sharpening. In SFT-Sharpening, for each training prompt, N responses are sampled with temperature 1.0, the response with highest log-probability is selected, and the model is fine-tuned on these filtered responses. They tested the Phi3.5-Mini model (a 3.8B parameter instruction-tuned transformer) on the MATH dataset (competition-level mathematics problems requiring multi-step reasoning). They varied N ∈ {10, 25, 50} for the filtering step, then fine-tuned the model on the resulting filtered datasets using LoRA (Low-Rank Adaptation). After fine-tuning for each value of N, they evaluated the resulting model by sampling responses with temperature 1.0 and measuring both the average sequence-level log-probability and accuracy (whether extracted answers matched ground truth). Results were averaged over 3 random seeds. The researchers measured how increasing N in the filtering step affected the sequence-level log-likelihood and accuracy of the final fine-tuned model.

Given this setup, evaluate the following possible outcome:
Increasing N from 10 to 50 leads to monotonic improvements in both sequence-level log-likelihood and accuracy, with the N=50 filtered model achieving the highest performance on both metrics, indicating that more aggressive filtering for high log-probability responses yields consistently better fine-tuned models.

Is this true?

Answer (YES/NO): YES